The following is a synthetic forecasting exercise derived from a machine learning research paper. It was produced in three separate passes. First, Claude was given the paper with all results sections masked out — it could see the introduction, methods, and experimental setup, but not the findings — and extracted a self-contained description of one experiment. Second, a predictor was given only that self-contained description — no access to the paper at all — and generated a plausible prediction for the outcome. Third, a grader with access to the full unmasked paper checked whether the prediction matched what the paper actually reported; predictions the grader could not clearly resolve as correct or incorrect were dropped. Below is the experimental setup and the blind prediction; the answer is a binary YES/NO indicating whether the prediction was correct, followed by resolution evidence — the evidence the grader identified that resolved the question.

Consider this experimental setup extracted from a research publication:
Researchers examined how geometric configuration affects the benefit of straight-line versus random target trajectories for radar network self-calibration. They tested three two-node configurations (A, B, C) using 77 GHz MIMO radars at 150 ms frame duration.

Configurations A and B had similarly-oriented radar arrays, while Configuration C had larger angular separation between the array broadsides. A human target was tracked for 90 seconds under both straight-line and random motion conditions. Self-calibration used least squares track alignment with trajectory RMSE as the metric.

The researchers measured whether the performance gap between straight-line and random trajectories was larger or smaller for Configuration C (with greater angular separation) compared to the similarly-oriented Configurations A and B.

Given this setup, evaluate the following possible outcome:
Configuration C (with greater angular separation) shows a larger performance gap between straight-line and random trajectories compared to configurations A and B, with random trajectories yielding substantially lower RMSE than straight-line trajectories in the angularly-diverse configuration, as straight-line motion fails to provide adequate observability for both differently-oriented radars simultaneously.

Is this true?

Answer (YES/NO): NO